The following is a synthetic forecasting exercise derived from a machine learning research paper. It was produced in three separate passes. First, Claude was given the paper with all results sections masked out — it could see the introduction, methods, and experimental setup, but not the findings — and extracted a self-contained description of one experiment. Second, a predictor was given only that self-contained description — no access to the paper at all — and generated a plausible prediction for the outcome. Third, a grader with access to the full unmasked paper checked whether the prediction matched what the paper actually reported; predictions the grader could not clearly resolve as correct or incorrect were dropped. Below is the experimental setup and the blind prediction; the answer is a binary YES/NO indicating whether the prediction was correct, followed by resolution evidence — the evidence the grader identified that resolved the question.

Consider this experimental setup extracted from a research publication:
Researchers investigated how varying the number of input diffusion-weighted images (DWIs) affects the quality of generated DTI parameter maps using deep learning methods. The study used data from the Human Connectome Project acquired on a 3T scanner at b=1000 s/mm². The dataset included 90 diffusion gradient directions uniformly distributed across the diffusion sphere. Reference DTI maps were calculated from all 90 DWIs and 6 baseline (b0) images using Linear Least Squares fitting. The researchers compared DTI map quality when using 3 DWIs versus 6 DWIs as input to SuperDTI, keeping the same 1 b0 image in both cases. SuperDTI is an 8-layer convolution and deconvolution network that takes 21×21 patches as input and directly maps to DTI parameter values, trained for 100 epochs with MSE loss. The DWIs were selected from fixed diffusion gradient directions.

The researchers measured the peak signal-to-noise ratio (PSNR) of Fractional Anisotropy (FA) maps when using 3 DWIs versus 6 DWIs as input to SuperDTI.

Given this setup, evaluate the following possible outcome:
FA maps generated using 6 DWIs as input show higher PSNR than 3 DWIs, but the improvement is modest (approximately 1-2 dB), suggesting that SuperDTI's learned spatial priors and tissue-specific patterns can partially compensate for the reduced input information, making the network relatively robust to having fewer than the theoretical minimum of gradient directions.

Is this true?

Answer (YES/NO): NO